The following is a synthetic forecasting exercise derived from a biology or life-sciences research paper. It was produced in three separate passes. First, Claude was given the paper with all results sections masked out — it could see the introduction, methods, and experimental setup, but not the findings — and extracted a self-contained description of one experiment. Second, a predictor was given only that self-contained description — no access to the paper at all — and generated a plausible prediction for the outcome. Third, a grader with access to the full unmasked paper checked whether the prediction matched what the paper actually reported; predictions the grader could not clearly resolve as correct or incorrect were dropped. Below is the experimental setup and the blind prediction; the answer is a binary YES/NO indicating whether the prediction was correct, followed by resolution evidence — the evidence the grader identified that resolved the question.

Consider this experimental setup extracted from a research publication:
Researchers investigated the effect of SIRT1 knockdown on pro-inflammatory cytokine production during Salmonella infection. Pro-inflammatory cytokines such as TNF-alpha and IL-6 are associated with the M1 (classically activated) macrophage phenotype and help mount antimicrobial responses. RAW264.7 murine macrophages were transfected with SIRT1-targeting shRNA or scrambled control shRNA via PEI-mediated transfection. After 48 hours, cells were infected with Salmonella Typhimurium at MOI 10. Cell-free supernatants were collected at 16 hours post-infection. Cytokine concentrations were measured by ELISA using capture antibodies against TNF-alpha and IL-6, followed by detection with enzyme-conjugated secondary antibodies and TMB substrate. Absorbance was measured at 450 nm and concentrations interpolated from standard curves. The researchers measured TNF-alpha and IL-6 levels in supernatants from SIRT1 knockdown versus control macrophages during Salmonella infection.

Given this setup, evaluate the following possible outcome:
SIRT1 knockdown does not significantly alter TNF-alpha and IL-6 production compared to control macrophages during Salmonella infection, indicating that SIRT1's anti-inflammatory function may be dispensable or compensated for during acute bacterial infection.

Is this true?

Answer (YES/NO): NO